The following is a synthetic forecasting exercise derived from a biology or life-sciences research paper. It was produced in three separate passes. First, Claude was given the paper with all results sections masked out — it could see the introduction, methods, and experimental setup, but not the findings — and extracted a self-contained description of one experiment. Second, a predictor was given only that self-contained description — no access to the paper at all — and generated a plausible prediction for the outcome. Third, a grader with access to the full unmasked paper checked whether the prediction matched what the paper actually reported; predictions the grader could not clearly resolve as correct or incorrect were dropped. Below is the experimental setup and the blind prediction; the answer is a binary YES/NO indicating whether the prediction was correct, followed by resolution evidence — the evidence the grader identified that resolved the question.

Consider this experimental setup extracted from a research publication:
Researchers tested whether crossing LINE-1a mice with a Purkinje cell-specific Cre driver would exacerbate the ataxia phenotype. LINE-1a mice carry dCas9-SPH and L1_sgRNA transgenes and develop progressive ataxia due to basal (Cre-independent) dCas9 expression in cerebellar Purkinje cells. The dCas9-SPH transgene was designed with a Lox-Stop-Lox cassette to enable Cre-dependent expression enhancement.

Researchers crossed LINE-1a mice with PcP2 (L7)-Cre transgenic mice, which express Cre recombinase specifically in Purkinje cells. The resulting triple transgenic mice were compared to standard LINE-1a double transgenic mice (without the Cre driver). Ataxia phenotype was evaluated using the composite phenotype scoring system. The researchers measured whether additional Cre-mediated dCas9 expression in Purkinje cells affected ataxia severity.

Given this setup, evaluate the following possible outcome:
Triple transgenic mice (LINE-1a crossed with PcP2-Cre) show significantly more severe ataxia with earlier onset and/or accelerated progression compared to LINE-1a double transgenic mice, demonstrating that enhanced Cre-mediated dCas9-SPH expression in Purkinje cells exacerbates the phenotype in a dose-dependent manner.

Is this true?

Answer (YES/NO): YES